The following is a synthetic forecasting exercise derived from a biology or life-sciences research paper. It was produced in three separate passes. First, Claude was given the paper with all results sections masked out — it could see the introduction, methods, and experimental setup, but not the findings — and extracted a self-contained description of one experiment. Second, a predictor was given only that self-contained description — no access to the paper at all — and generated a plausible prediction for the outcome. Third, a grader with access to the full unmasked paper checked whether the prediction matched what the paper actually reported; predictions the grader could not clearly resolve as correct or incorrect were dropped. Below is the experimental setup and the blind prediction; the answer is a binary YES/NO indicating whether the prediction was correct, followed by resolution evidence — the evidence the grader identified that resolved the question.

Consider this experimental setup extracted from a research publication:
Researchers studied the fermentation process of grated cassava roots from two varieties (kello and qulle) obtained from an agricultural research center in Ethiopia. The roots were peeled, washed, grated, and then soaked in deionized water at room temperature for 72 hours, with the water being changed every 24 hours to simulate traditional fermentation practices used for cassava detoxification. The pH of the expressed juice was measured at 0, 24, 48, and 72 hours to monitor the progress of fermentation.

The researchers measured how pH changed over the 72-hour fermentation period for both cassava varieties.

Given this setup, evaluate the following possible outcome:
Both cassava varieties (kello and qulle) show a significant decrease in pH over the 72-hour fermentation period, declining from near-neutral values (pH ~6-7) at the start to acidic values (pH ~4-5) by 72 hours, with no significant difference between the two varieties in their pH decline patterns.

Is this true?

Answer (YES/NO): NO